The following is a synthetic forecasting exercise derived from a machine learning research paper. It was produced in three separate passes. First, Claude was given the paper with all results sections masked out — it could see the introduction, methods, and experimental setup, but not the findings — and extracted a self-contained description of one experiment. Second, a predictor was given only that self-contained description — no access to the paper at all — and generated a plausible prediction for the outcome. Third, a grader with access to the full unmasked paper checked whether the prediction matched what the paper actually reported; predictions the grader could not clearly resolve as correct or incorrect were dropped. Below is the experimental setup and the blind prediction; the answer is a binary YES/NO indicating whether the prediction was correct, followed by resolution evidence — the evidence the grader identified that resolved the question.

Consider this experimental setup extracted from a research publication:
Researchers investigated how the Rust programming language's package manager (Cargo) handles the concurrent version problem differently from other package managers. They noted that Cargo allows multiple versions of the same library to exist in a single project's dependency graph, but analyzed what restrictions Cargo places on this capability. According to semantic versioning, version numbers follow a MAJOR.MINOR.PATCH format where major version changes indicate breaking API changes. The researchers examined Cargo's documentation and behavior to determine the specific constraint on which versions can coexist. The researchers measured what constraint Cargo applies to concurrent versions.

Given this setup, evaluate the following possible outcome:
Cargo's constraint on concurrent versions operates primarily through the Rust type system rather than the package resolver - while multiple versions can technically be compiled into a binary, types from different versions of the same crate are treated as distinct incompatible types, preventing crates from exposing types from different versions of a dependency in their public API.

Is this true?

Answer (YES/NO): NO